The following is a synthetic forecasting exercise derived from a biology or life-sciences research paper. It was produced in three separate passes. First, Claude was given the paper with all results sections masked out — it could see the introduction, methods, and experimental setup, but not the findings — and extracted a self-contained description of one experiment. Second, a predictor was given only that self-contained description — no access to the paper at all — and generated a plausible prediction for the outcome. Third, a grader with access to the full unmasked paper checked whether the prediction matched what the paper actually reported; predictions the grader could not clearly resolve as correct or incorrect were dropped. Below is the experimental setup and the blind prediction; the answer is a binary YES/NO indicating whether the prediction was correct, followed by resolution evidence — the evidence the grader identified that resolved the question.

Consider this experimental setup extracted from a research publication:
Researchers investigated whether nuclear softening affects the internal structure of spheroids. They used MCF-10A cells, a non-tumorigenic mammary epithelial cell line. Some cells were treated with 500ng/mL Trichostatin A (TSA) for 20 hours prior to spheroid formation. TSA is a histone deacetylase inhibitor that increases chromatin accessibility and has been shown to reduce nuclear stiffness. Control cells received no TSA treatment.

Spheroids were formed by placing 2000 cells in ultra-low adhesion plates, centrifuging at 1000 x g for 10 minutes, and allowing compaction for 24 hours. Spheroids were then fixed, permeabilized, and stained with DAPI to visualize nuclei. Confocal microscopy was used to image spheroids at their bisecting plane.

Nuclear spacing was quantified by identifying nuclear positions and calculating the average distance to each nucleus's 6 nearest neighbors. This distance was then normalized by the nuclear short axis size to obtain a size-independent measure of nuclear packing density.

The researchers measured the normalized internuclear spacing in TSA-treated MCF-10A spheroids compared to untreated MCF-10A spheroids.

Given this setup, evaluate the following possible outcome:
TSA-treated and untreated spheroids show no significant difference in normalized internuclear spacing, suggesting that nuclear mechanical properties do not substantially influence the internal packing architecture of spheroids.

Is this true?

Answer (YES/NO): NO